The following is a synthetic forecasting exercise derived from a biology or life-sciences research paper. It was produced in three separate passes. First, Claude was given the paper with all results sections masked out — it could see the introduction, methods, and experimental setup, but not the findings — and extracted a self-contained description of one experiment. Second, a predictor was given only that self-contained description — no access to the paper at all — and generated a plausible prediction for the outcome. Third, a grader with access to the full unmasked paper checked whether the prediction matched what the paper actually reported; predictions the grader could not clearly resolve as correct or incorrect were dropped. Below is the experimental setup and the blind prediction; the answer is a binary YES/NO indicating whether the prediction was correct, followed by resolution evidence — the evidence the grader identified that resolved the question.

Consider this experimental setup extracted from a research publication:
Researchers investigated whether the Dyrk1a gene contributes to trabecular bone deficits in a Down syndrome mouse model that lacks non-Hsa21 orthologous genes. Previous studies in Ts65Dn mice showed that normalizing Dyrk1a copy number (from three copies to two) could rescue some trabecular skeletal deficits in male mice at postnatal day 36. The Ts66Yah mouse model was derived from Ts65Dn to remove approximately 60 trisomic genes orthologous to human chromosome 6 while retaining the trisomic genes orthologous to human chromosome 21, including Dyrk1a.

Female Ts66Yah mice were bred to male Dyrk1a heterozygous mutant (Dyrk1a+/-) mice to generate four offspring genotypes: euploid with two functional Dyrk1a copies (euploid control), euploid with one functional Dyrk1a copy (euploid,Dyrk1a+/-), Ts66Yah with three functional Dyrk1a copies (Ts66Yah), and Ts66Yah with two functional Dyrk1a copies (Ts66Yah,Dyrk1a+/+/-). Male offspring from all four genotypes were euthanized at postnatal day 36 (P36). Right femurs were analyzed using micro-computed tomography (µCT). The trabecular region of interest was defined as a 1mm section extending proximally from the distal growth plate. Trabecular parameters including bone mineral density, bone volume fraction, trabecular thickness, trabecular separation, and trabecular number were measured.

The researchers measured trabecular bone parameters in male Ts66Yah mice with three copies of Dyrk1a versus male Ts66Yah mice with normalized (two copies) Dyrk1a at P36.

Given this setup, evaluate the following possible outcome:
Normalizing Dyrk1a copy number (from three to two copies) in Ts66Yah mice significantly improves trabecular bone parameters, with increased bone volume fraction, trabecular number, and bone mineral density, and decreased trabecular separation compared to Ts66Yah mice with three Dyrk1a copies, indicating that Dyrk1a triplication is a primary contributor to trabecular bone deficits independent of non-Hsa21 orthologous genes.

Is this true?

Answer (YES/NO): NO